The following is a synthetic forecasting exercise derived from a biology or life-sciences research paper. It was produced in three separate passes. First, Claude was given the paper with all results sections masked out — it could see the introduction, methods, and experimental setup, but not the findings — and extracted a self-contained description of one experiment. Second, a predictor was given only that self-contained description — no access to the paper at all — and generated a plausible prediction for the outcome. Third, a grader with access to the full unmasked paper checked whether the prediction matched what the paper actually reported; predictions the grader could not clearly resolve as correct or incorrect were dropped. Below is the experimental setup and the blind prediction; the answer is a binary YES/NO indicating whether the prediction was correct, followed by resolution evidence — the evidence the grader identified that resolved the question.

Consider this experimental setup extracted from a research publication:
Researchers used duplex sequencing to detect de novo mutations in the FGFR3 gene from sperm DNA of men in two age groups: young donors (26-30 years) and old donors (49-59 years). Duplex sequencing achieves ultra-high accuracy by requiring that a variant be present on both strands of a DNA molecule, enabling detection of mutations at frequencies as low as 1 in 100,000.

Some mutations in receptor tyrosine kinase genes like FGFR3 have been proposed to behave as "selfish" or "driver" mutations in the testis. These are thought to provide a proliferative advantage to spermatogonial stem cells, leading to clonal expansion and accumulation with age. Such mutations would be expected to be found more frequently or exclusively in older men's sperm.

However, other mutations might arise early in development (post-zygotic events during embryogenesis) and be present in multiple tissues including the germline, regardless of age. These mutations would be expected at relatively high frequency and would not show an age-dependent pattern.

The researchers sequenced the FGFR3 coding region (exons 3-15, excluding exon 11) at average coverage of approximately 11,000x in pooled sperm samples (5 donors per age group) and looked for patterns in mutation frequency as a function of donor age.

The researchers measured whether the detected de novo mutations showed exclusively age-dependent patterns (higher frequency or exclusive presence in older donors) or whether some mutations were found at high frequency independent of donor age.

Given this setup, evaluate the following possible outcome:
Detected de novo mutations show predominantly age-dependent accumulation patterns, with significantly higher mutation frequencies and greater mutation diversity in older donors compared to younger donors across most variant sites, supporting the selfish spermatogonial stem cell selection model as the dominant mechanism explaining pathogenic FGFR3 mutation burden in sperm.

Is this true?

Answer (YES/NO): NO